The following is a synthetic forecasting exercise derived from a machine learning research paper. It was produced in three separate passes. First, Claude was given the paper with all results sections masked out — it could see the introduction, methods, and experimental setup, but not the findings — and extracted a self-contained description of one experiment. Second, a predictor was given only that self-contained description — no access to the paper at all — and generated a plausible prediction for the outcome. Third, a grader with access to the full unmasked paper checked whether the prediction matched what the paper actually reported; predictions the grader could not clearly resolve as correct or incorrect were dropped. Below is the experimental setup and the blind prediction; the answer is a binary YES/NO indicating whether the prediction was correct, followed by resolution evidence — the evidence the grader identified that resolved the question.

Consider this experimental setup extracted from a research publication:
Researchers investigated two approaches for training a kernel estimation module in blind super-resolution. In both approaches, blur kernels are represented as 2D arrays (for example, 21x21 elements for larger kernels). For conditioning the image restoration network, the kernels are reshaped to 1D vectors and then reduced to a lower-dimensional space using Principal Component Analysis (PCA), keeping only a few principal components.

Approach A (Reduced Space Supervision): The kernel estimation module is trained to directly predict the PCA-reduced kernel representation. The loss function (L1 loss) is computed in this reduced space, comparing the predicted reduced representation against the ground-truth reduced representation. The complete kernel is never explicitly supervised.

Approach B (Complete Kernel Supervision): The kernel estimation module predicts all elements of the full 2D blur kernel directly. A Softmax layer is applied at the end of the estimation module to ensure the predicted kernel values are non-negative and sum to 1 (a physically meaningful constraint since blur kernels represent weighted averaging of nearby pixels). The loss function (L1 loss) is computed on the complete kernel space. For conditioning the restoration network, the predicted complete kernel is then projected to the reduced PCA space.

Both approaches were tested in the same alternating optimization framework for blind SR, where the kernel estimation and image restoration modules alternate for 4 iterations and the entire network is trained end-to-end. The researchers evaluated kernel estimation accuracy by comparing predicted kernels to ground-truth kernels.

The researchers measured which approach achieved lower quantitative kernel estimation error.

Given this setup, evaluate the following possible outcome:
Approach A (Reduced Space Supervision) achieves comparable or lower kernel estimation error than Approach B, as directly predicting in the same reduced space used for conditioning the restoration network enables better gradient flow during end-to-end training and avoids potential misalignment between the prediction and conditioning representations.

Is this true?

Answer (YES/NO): NO